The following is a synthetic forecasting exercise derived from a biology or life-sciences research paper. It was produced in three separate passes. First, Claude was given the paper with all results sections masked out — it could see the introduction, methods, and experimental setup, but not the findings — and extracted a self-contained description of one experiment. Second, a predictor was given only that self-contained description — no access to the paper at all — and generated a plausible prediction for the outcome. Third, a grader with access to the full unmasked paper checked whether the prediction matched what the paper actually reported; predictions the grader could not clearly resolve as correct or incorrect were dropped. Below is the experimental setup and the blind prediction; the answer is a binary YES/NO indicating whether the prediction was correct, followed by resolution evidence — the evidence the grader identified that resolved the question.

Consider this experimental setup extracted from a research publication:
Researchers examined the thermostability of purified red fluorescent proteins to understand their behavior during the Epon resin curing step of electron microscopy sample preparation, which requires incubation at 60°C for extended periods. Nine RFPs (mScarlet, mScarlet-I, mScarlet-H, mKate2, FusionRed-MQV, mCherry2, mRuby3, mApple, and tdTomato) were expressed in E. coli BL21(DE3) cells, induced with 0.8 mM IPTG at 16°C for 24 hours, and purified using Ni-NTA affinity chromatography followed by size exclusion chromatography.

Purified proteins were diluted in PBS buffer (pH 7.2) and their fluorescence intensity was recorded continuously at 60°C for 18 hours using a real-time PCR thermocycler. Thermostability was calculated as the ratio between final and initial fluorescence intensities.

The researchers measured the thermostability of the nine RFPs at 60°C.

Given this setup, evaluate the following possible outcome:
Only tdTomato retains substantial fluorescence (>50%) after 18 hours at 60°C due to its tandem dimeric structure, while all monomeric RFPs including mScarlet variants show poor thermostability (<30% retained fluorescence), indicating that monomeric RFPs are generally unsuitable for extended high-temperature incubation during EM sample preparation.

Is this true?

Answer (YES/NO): NO